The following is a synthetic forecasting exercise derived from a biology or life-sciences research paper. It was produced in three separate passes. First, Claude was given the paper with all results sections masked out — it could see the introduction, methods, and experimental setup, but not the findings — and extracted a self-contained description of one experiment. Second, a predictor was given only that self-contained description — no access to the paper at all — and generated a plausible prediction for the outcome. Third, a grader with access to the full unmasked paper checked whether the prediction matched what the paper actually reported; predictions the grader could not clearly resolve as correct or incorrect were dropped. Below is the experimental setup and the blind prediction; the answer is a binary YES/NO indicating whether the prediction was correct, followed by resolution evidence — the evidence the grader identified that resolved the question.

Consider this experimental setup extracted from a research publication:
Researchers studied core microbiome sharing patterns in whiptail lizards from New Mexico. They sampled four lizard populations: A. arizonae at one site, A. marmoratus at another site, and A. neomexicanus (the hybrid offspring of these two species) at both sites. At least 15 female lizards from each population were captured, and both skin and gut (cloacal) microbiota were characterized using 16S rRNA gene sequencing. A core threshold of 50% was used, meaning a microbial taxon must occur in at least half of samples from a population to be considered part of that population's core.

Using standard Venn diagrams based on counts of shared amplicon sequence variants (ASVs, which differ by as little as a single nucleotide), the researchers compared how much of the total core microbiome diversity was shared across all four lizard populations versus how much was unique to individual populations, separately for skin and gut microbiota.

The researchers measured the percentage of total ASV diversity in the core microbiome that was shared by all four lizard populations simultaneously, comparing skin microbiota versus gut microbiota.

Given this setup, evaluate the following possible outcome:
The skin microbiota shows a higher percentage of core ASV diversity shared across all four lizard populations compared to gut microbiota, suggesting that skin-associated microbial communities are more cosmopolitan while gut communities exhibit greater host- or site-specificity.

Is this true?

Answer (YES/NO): YES